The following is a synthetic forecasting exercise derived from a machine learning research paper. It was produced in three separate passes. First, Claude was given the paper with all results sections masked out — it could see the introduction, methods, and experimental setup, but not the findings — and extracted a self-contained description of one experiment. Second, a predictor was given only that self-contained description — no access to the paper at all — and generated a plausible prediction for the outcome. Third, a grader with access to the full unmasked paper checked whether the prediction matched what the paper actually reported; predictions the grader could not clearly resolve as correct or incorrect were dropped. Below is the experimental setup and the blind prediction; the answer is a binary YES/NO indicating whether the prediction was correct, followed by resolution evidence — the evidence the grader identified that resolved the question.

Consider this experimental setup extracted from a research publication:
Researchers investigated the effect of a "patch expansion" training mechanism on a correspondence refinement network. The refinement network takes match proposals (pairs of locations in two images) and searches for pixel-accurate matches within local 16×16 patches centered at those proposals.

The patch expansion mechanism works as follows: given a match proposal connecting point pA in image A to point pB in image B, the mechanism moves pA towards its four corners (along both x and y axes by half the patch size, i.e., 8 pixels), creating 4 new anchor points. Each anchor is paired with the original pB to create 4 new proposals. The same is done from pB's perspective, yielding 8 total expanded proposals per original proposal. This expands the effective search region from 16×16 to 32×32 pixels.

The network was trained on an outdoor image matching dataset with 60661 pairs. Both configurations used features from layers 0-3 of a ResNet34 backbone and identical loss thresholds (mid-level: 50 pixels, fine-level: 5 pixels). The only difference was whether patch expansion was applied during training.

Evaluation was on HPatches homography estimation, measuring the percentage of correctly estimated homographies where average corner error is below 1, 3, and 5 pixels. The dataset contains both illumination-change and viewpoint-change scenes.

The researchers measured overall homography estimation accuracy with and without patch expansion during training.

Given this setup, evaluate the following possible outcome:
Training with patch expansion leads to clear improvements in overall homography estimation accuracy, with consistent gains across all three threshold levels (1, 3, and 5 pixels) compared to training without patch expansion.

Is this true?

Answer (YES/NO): NO